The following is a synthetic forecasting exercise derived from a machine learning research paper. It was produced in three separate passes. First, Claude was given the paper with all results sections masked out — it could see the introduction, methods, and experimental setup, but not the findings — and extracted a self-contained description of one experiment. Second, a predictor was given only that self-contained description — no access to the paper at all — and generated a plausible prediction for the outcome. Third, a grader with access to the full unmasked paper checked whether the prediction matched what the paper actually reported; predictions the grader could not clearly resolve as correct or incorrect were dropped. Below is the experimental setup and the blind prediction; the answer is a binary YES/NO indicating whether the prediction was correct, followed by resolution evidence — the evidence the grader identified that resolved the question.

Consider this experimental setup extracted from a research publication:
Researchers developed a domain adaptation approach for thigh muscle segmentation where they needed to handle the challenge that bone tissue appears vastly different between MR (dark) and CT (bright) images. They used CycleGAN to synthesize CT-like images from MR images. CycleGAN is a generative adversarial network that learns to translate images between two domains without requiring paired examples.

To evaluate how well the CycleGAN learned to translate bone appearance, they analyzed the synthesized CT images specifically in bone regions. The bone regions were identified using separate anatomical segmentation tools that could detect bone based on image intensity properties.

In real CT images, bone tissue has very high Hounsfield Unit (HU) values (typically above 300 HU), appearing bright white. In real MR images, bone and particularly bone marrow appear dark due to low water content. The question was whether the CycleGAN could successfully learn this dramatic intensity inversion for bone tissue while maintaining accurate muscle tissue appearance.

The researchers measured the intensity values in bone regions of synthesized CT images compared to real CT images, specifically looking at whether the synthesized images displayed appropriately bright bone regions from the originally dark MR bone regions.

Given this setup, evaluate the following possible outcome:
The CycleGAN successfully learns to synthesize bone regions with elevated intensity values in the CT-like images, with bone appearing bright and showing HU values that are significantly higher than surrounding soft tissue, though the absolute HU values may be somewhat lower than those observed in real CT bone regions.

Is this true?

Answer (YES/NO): NO